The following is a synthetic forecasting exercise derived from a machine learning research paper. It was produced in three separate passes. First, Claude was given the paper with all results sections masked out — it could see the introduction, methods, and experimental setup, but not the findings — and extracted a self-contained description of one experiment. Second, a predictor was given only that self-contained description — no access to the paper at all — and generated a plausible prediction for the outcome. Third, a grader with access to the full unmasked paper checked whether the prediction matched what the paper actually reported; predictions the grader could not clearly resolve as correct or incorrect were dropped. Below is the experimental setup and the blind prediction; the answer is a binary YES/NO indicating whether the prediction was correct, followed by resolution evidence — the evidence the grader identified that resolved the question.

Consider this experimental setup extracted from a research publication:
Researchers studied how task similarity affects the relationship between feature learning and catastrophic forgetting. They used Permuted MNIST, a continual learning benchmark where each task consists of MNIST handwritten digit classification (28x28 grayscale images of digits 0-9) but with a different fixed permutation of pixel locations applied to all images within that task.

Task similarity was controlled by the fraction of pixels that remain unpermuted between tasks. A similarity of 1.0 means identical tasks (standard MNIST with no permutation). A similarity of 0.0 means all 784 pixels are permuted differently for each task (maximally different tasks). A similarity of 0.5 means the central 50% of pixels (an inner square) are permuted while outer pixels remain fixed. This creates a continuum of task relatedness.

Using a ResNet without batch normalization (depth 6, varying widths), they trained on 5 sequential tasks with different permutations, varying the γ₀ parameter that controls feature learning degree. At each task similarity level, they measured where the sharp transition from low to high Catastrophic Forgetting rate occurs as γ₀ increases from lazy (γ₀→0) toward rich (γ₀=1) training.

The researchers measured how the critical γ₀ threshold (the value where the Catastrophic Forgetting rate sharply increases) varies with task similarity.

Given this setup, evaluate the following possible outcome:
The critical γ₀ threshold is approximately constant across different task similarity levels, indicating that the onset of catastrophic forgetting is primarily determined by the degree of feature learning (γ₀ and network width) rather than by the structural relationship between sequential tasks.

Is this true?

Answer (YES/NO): NO